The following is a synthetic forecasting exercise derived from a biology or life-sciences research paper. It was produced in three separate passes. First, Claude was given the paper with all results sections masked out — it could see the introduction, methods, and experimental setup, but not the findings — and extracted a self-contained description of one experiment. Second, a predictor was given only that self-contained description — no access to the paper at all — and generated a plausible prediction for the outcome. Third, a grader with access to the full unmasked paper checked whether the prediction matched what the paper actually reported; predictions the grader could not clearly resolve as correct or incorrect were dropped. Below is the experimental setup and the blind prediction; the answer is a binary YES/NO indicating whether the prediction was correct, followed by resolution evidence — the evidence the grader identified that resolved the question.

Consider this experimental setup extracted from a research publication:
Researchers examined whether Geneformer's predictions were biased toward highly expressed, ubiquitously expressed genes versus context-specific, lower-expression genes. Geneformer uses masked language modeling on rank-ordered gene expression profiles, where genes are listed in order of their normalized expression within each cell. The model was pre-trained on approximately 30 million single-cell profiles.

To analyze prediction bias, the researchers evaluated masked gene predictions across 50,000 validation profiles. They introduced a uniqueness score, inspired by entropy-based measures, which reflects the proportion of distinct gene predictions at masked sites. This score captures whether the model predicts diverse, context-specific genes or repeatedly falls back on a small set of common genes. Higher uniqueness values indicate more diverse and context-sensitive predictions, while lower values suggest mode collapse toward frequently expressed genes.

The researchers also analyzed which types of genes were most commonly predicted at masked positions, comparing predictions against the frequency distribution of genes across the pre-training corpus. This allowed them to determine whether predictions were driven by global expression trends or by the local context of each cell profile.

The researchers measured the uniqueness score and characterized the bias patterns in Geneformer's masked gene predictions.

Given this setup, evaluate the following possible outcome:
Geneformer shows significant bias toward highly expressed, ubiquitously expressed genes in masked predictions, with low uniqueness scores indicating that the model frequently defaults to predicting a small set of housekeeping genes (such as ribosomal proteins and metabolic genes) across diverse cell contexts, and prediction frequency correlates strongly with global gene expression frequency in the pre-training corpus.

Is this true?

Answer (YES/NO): YES